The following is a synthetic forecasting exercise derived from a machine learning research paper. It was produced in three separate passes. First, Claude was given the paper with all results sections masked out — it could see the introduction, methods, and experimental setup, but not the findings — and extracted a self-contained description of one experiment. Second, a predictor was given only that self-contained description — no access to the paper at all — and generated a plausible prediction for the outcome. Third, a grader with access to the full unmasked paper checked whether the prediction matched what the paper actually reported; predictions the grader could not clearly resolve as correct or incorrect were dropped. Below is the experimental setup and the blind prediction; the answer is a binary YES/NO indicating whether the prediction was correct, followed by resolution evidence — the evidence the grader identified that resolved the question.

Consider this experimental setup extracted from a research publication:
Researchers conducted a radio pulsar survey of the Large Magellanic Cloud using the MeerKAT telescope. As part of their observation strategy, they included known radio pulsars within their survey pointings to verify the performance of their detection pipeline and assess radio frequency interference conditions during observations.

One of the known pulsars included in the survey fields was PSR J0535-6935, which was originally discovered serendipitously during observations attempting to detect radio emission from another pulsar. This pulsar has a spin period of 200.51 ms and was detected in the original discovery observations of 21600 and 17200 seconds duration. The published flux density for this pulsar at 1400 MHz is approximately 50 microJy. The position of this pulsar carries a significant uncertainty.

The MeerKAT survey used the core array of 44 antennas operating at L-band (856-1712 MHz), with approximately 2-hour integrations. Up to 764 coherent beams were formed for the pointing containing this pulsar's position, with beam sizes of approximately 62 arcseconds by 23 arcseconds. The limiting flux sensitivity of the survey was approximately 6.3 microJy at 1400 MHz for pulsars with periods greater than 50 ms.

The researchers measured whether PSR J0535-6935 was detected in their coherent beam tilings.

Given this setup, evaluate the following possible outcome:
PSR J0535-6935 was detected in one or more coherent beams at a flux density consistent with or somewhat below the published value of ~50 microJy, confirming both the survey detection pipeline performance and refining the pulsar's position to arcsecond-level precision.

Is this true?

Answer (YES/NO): NO